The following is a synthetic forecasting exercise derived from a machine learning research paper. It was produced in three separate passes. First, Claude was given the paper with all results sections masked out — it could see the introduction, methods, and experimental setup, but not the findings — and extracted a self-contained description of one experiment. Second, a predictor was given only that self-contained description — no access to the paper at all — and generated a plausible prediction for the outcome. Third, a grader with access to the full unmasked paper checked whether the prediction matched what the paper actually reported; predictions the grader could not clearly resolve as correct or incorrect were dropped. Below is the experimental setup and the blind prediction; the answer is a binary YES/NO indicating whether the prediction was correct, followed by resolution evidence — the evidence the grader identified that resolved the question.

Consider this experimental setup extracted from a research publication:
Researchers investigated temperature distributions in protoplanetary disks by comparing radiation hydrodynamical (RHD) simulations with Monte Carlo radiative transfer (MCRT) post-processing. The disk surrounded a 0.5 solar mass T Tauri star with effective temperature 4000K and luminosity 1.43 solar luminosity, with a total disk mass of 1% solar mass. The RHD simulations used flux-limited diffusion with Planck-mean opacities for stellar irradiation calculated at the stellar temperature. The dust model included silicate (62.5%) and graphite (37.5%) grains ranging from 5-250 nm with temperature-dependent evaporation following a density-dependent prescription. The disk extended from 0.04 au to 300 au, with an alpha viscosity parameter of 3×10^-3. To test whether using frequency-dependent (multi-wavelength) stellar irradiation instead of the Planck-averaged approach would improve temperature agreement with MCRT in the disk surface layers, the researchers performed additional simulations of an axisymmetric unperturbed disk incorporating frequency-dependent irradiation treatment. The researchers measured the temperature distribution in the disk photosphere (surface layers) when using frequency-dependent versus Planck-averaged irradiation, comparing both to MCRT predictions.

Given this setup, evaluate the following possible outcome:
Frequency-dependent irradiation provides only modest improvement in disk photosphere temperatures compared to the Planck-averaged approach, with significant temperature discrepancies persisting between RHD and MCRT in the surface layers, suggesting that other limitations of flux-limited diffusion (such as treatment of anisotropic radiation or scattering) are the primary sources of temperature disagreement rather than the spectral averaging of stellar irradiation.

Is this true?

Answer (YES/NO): YES